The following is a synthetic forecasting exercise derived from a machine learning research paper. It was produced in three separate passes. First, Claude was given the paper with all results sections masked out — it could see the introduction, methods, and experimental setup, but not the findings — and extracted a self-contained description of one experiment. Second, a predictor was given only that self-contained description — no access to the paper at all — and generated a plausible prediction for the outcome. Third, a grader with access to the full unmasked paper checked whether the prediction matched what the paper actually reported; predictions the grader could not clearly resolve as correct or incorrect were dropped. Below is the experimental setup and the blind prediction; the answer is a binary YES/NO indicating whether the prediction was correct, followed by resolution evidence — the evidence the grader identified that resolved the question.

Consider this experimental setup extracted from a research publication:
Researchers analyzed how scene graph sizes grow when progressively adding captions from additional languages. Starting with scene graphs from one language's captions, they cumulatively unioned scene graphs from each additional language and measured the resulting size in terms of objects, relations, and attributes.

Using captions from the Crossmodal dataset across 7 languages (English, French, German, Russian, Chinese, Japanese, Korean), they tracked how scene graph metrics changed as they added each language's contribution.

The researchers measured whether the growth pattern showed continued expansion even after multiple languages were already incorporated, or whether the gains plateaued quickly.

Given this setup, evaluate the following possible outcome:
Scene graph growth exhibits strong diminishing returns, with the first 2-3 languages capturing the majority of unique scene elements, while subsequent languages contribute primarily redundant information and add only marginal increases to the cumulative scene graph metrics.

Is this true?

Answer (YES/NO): NO